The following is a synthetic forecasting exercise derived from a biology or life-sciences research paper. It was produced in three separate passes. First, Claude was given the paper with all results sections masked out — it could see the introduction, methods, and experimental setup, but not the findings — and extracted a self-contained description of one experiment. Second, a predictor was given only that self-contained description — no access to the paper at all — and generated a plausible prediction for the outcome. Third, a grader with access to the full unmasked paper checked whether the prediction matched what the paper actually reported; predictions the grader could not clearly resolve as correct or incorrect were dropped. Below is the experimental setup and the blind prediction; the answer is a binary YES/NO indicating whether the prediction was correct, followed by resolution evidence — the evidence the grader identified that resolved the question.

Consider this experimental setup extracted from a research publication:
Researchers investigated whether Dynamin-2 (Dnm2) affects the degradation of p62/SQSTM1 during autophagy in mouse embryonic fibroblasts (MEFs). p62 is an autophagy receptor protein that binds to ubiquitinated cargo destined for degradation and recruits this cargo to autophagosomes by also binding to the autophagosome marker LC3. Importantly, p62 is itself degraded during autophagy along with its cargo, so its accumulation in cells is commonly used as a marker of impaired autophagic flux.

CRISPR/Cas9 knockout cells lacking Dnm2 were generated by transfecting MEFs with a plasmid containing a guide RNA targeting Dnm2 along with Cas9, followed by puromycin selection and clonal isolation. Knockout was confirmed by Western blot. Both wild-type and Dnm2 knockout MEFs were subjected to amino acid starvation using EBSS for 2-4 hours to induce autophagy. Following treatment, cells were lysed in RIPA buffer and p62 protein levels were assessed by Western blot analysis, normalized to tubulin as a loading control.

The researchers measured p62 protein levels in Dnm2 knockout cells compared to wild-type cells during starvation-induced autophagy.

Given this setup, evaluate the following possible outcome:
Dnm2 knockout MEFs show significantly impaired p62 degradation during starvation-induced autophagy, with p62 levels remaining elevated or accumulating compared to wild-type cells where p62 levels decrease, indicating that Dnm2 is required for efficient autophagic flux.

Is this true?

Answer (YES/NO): NO